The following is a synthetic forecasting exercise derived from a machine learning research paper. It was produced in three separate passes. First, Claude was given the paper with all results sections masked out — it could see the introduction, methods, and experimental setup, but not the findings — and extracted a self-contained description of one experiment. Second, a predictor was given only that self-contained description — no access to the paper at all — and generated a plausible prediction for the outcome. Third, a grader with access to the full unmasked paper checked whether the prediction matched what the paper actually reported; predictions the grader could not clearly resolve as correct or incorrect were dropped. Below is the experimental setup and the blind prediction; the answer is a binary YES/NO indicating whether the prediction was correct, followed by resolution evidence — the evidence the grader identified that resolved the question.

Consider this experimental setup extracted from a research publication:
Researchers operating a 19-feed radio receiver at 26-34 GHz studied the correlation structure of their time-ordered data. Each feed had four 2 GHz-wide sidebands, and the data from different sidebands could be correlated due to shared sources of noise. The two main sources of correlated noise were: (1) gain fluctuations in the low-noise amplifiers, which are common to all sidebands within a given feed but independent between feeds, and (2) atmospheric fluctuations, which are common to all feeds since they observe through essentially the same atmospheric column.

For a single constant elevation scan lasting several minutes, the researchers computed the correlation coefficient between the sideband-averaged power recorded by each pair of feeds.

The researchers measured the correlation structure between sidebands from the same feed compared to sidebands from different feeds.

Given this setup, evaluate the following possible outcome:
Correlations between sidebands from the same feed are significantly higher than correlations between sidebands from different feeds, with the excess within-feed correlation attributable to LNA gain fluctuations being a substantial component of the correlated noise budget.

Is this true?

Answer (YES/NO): YES